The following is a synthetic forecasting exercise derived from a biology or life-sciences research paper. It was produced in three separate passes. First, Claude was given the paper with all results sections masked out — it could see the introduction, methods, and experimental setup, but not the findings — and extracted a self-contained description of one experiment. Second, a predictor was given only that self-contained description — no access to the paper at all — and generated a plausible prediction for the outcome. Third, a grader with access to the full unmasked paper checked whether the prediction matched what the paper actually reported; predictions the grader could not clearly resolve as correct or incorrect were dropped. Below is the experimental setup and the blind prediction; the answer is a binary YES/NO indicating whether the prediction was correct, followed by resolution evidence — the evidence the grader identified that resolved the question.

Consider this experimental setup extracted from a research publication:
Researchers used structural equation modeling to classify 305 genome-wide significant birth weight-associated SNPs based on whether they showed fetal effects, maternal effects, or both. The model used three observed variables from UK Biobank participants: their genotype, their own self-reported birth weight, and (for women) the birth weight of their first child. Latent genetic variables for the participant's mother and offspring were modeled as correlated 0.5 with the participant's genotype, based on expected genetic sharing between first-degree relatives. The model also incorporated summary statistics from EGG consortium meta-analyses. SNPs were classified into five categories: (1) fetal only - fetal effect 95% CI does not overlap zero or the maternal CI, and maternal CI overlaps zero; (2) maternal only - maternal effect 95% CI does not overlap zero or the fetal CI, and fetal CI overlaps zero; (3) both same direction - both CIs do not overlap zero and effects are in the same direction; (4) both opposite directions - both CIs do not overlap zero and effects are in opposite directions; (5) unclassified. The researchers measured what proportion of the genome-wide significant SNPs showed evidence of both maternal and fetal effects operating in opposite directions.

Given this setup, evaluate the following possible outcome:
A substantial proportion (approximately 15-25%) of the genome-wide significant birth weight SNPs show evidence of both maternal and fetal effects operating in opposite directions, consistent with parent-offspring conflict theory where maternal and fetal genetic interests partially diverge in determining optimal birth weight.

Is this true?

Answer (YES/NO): NO